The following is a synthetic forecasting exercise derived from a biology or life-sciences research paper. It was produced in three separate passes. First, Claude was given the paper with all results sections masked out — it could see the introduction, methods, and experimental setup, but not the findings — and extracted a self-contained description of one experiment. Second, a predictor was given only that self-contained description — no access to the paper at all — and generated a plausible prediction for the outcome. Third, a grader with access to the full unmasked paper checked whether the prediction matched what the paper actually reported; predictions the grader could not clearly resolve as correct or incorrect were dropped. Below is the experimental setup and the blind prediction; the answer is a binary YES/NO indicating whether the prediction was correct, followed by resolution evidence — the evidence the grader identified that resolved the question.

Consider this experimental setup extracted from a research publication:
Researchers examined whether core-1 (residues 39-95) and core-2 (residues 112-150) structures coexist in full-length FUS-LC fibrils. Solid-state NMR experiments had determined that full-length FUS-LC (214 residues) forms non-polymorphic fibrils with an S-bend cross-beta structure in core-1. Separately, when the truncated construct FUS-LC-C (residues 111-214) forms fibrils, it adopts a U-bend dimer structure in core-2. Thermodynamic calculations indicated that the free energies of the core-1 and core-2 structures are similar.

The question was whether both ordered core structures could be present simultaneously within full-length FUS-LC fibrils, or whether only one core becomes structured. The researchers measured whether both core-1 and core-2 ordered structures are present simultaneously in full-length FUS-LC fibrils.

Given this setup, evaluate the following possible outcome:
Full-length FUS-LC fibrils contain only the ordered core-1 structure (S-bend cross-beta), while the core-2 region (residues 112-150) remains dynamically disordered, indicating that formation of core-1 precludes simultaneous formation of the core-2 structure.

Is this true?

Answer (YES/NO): YES